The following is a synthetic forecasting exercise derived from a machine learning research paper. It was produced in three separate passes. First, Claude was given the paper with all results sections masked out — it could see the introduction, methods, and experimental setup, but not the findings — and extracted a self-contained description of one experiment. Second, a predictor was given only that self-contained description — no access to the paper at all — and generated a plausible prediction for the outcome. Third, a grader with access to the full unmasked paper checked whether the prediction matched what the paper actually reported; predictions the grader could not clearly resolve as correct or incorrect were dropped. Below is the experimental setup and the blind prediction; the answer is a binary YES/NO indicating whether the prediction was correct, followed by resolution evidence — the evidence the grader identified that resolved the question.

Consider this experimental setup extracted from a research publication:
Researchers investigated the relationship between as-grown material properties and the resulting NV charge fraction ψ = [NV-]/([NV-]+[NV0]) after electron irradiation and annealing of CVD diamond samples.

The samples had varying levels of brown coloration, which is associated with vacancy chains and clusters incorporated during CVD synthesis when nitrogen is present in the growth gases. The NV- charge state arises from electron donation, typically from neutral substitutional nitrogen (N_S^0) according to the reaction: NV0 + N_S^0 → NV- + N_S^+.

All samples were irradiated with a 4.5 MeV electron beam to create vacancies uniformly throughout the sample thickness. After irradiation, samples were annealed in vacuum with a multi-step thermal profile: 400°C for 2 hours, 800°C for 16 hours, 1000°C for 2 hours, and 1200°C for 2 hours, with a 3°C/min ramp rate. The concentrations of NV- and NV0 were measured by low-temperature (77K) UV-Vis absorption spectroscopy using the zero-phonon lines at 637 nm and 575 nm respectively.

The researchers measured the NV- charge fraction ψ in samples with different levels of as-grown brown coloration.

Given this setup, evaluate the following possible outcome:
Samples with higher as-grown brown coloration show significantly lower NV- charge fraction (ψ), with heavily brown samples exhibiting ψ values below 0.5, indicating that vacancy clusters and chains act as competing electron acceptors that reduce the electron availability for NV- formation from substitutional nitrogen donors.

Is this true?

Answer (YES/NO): YES